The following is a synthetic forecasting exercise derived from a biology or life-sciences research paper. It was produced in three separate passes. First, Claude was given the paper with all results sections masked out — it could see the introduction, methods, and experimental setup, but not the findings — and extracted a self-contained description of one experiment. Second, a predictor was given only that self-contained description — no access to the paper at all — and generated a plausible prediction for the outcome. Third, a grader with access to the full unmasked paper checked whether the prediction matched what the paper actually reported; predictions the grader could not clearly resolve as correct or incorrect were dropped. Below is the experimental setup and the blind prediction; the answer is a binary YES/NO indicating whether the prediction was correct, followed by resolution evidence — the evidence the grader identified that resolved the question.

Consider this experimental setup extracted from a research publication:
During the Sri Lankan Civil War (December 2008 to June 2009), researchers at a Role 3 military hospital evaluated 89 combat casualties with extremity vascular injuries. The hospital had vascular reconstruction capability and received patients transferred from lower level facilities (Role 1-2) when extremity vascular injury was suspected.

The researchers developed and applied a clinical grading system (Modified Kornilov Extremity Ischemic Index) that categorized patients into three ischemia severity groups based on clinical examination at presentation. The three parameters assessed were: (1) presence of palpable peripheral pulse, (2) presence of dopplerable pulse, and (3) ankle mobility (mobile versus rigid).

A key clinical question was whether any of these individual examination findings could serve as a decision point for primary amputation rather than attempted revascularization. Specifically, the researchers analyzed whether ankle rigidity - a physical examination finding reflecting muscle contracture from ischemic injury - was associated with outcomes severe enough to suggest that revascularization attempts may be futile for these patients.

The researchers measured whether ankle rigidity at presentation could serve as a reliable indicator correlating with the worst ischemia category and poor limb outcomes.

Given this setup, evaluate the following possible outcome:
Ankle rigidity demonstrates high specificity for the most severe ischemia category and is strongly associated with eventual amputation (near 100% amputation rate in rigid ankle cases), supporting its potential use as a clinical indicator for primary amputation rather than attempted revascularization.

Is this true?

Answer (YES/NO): NO